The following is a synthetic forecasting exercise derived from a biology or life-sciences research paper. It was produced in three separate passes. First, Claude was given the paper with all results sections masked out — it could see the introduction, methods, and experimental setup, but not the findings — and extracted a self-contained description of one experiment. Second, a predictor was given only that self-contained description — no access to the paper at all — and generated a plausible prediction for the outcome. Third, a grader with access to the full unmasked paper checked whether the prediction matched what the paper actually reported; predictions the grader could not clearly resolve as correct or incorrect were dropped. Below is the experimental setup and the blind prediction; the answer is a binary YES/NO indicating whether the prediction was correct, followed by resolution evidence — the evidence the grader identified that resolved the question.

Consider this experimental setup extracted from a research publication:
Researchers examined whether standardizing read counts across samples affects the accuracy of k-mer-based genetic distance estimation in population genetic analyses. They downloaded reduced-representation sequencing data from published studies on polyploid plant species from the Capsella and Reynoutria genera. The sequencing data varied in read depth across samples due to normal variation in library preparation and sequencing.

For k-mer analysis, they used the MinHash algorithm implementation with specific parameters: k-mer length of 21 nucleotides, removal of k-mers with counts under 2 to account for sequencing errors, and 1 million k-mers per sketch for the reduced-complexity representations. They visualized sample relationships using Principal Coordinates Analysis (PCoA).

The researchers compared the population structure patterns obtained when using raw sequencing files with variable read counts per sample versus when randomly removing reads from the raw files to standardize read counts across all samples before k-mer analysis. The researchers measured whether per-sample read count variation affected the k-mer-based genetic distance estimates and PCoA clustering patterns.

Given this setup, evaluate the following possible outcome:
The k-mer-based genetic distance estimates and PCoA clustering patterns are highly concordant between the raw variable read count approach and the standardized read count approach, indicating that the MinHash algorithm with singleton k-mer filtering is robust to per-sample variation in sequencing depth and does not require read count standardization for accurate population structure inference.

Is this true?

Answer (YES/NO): NO